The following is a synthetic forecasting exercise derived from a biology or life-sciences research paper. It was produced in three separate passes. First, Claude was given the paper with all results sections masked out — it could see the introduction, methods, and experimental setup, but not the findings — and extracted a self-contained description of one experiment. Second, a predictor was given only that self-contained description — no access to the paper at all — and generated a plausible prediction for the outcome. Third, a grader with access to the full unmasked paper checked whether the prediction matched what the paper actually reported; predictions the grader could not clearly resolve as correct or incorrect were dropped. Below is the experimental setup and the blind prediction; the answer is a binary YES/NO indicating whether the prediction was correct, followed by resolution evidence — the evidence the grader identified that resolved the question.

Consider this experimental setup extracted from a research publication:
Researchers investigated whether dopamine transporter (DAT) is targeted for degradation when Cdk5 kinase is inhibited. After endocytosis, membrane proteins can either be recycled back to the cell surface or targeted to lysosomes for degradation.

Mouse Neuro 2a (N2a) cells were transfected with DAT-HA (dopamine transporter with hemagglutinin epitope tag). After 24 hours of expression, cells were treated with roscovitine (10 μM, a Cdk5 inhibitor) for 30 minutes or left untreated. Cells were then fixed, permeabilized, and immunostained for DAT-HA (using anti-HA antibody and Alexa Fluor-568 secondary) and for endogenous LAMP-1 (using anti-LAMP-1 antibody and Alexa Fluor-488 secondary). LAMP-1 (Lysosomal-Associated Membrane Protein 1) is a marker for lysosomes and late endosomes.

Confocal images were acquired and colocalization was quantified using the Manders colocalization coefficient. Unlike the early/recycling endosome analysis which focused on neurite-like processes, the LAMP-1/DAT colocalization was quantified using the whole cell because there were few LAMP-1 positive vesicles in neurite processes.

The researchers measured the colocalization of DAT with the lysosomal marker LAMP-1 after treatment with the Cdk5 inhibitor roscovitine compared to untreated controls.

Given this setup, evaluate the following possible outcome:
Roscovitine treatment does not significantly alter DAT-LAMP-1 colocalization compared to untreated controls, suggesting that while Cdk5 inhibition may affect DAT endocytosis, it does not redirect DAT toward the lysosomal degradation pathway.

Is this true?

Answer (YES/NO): YES